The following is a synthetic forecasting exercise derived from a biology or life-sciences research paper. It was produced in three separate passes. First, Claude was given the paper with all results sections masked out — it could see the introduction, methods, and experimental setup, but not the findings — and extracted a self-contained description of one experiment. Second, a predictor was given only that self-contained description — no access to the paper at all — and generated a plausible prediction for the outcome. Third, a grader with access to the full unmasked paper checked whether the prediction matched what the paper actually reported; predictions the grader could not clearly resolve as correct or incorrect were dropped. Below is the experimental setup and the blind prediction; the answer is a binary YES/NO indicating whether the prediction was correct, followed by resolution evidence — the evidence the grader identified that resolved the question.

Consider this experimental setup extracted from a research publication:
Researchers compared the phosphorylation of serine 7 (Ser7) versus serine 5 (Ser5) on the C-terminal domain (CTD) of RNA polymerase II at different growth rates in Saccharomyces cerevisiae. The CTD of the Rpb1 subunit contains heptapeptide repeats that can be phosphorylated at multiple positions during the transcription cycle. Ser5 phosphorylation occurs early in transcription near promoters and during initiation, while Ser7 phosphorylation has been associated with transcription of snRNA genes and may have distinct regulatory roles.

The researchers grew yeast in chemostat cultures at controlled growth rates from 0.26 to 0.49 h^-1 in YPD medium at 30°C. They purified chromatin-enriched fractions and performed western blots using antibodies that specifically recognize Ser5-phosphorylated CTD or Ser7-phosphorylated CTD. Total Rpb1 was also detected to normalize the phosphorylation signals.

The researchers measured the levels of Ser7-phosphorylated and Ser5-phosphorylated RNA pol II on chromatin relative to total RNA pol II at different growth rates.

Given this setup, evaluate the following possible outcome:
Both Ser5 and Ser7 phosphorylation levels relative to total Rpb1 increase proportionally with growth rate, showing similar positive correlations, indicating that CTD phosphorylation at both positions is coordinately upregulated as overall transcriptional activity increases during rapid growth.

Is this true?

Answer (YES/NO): NO